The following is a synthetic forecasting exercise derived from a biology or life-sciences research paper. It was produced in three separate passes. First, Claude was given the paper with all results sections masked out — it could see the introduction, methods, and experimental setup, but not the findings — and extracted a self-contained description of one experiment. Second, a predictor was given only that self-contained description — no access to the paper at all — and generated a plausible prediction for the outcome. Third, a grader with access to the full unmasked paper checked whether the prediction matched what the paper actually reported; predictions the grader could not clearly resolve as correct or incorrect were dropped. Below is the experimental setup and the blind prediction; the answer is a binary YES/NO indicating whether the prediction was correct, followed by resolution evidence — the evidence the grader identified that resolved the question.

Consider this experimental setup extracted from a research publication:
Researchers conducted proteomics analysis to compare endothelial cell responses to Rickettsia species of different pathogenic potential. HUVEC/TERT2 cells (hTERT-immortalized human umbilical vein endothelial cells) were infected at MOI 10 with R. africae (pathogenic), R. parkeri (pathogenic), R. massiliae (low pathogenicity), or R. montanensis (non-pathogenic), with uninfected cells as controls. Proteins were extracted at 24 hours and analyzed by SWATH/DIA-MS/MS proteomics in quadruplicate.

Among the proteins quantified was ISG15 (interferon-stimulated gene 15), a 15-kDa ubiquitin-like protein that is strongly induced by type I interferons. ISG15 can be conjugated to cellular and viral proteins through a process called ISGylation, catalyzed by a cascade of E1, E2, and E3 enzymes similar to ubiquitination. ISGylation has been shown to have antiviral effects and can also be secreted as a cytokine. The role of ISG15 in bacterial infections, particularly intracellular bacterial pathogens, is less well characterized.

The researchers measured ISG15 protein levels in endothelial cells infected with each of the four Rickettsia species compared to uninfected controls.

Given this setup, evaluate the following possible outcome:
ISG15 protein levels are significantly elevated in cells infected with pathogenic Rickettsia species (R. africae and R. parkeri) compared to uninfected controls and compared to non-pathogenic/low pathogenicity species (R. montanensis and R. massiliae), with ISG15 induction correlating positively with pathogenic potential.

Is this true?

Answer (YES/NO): YES